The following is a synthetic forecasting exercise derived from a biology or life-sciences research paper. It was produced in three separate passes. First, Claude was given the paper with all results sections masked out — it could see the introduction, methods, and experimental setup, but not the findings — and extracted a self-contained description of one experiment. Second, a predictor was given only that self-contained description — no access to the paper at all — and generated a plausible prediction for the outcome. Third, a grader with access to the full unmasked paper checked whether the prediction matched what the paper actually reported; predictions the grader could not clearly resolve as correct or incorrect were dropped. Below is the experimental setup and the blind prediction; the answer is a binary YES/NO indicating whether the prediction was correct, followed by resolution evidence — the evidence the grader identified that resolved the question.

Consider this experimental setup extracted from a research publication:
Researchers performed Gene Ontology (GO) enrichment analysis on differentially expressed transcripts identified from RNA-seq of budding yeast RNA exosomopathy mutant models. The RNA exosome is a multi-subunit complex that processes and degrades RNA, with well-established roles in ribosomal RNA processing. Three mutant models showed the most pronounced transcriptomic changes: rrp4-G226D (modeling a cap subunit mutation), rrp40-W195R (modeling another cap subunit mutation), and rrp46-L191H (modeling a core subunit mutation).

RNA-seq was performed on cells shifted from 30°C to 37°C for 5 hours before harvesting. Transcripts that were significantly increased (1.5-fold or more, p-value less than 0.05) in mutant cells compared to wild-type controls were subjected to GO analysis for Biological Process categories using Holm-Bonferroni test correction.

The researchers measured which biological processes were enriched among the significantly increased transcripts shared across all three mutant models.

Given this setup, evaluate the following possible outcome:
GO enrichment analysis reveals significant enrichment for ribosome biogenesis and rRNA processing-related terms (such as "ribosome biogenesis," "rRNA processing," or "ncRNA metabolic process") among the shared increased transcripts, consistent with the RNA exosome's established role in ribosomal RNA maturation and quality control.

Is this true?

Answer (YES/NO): YES